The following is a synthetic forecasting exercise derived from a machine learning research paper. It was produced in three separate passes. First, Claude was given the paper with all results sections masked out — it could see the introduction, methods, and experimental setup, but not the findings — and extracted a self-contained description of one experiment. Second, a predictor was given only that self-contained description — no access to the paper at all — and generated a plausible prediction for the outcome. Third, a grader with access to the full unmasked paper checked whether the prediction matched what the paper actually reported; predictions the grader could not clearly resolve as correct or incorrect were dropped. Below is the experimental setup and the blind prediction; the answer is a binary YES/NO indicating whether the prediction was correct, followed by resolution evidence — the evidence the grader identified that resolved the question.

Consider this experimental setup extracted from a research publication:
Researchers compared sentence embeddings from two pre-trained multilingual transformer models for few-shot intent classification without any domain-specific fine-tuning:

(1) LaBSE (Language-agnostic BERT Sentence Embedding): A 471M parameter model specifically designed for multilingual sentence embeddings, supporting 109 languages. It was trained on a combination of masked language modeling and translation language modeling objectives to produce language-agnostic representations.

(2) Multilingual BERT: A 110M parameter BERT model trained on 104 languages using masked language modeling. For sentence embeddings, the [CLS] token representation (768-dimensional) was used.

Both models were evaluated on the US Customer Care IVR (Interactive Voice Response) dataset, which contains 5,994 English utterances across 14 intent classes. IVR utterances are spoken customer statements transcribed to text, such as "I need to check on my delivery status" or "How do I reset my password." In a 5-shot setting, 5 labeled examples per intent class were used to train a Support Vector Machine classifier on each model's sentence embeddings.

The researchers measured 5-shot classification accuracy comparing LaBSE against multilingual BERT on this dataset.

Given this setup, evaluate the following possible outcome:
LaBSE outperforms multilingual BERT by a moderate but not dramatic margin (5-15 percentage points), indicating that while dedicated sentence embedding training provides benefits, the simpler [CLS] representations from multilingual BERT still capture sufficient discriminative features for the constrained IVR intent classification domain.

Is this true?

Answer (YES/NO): NO